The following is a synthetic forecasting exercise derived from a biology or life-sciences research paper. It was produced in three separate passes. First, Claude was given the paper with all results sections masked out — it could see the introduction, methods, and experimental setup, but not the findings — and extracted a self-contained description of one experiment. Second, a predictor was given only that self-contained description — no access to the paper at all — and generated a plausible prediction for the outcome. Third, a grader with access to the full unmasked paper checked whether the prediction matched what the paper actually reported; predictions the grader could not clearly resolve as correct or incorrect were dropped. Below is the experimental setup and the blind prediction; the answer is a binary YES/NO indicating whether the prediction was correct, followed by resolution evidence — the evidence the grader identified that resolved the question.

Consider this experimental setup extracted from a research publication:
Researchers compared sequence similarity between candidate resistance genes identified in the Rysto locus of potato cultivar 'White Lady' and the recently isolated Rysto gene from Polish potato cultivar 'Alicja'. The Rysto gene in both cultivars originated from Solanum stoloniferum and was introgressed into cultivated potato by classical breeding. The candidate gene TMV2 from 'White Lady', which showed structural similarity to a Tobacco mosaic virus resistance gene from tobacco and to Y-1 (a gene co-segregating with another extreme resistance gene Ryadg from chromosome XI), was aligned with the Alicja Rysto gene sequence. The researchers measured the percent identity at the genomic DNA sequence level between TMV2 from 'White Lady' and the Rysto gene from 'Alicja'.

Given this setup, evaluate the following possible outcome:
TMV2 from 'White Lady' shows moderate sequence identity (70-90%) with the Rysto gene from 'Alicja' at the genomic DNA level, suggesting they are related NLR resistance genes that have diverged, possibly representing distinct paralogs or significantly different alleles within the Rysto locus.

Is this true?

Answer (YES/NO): NO